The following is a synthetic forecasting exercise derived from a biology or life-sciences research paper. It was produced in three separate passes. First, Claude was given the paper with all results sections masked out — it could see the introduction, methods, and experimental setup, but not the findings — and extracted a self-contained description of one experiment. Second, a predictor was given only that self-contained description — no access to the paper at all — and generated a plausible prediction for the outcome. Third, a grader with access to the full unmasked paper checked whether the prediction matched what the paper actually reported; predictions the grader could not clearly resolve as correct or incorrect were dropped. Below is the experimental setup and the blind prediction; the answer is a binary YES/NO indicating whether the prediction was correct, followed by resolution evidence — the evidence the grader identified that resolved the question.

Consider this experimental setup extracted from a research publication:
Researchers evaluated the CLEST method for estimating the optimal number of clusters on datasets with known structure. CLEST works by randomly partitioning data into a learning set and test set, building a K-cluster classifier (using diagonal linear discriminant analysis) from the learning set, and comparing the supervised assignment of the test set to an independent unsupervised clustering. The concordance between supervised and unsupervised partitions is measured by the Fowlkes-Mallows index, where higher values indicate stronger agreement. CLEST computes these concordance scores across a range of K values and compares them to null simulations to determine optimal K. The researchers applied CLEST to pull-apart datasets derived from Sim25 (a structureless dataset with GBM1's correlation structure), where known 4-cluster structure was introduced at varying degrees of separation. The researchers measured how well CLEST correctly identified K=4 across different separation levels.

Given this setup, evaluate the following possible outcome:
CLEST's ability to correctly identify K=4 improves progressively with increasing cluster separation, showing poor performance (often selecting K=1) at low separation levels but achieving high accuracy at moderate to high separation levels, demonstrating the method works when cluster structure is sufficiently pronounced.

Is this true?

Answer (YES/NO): NO